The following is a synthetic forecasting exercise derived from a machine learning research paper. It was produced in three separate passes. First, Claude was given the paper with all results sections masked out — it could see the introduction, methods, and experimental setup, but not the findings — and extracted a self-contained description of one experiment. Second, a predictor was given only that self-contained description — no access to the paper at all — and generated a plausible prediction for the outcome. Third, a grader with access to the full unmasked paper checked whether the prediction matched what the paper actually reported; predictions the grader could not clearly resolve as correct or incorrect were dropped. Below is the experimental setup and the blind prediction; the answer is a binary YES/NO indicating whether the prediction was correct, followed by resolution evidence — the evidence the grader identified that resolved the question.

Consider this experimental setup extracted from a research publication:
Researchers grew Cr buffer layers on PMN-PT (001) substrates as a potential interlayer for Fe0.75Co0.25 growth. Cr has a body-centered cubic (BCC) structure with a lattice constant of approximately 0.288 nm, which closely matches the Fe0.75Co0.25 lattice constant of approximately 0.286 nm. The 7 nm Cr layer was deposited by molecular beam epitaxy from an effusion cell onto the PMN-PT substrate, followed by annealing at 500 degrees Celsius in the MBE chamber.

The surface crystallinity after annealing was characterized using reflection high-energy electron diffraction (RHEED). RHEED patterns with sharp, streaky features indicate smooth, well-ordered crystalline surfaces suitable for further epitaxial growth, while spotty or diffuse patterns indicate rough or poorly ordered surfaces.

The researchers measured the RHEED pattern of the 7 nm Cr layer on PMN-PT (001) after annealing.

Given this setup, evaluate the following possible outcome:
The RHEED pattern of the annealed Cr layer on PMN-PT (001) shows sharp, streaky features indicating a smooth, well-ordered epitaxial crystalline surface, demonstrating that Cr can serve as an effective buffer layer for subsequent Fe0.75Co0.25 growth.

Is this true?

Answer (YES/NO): YES